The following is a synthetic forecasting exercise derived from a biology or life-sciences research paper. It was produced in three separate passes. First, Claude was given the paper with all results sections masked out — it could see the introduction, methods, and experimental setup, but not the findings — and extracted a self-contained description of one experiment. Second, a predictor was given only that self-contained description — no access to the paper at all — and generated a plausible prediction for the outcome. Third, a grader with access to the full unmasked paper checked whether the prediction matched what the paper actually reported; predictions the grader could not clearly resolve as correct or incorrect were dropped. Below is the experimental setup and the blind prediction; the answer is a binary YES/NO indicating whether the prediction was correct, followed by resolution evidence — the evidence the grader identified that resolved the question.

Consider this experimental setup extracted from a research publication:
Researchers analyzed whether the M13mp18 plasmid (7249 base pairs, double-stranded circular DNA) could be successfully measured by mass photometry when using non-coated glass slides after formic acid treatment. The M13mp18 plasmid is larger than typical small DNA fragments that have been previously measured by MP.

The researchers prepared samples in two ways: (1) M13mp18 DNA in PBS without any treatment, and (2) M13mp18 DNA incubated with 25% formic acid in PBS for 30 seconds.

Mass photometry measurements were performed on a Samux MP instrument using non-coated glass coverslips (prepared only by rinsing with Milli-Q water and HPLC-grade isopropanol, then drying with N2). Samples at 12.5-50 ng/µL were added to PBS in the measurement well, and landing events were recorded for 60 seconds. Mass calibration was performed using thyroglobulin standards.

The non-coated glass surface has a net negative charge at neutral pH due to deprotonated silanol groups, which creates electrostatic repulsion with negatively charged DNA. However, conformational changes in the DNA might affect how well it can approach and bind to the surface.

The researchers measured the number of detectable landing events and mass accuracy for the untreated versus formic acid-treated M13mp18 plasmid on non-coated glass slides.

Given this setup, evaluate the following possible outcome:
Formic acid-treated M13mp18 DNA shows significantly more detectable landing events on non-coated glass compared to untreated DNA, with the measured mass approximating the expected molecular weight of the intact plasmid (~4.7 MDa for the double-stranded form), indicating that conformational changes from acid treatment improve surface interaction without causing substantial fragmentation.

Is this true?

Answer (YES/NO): YES